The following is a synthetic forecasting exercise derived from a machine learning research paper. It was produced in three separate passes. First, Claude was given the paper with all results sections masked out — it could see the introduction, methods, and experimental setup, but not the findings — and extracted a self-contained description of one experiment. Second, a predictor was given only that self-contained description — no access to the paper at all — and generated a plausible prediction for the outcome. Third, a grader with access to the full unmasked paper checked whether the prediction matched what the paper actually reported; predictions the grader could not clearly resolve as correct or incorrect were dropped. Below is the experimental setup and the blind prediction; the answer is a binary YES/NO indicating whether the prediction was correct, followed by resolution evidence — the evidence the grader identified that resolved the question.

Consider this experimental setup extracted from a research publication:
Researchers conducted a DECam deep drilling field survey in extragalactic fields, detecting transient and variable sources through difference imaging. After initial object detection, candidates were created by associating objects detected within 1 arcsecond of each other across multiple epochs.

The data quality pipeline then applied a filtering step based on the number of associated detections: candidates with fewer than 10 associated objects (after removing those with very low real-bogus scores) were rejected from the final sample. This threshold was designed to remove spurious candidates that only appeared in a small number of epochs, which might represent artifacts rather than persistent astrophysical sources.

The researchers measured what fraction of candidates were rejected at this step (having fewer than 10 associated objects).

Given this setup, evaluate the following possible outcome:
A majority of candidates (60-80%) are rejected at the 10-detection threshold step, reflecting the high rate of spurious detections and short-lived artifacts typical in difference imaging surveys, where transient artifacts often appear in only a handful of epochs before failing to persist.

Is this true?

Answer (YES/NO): NO